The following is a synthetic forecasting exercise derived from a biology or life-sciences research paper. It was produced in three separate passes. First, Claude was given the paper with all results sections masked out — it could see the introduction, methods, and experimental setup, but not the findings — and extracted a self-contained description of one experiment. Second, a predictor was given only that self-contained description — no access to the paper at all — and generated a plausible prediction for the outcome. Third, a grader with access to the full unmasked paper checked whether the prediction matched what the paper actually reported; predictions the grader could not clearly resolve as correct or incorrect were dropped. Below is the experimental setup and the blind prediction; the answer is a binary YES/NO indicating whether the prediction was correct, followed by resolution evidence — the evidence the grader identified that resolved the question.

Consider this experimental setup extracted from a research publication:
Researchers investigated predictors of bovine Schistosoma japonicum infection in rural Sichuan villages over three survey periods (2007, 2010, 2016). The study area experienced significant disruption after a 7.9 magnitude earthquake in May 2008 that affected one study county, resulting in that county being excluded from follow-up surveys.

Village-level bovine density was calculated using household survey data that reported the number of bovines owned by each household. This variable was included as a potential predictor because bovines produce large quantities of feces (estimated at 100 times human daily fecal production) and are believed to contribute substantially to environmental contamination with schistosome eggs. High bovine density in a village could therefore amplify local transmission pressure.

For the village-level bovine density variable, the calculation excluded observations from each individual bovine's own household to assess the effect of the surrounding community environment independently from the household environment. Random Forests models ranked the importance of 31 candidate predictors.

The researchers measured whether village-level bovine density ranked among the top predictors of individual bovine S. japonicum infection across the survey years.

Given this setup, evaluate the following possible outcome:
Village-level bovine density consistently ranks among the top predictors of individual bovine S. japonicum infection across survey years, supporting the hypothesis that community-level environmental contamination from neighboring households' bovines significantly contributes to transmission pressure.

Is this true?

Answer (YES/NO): YES